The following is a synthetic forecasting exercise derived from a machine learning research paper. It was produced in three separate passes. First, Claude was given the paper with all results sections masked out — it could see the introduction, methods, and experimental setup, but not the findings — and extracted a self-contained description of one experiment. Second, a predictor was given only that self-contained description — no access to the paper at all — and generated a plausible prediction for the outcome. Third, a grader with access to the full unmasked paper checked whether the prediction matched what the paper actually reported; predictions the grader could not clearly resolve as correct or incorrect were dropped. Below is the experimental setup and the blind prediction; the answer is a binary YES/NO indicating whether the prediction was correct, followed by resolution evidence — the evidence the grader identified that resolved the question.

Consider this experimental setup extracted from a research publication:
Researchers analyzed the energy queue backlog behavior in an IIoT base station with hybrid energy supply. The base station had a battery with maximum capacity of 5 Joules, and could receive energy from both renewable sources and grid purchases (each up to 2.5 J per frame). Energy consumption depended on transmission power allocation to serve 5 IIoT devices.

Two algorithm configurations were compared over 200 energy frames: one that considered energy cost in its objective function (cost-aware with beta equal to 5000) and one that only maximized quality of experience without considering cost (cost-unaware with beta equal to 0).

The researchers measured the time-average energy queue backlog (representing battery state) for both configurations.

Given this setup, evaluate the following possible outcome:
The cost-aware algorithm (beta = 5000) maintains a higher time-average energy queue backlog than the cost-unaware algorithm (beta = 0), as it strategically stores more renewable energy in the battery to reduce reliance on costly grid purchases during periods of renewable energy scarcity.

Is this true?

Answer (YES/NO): NO